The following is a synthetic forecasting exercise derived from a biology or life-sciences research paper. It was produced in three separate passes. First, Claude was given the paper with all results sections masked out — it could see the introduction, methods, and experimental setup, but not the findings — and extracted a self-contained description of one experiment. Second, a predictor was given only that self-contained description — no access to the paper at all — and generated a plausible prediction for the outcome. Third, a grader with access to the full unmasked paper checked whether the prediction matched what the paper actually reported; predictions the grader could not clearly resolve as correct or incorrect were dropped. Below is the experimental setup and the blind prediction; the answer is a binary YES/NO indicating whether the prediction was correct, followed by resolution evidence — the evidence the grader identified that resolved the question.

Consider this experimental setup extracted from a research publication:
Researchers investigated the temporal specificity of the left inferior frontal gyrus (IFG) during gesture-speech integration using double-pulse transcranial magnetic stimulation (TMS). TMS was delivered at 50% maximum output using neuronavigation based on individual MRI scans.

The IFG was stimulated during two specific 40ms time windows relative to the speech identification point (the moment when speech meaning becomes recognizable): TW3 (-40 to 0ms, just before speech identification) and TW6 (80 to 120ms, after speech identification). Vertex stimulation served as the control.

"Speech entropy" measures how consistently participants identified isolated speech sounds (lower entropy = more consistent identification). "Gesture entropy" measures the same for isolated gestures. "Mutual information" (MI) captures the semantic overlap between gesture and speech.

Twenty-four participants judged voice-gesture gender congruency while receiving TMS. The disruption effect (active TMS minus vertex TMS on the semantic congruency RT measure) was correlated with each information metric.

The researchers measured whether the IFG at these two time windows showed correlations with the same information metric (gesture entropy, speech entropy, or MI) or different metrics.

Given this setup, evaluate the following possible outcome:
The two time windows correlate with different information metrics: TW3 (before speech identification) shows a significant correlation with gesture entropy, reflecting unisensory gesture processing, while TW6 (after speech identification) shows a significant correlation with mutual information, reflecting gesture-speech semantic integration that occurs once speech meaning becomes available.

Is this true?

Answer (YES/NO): NO